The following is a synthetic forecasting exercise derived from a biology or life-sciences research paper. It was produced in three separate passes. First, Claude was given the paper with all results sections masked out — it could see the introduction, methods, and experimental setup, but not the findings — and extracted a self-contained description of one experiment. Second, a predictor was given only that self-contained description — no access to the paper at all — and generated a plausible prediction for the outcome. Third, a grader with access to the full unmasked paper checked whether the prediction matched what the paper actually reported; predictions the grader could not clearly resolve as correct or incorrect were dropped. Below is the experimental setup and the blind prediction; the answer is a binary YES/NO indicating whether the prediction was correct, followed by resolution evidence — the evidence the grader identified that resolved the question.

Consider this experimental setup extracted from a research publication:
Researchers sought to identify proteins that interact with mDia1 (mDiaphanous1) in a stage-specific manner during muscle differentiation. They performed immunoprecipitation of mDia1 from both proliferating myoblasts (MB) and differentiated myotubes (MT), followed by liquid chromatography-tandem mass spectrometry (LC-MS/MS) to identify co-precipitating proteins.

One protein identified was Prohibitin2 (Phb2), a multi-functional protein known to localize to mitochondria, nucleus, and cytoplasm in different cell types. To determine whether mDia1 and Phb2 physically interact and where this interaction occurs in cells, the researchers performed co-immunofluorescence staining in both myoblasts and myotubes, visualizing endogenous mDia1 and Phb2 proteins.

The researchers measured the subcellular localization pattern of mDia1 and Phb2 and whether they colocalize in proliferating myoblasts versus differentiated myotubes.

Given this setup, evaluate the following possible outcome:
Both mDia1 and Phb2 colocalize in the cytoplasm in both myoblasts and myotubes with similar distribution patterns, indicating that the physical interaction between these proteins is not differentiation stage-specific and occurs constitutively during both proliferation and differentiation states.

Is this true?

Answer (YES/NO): NO